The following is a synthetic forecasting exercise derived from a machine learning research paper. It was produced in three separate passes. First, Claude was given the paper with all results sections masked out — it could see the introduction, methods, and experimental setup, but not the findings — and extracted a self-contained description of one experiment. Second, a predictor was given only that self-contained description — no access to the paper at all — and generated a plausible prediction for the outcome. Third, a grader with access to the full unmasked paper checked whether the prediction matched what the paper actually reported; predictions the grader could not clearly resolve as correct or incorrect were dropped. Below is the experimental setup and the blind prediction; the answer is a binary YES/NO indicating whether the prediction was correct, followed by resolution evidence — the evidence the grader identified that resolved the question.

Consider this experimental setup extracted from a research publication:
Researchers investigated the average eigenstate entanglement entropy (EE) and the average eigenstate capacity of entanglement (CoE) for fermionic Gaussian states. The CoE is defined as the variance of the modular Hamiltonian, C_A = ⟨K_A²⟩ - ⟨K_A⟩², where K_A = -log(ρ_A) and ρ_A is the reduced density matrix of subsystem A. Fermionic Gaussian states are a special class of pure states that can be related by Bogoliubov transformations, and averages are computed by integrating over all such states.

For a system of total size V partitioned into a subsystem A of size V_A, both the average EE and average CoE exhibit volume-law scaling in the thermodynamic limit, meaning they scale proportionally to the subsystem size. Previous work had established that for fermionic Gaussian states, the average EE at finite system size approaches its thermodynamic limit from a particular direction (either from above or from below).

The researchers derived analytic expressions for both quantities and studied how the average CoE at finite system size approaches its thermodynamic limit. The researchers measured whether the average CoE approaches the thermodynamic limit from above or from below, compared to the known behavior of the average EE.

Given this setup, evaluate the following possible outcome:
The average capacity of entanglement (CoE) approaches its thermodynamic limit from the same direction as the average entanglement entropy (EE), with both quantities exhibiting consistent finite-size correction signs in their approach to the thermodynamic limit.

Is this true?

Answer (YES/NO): NO